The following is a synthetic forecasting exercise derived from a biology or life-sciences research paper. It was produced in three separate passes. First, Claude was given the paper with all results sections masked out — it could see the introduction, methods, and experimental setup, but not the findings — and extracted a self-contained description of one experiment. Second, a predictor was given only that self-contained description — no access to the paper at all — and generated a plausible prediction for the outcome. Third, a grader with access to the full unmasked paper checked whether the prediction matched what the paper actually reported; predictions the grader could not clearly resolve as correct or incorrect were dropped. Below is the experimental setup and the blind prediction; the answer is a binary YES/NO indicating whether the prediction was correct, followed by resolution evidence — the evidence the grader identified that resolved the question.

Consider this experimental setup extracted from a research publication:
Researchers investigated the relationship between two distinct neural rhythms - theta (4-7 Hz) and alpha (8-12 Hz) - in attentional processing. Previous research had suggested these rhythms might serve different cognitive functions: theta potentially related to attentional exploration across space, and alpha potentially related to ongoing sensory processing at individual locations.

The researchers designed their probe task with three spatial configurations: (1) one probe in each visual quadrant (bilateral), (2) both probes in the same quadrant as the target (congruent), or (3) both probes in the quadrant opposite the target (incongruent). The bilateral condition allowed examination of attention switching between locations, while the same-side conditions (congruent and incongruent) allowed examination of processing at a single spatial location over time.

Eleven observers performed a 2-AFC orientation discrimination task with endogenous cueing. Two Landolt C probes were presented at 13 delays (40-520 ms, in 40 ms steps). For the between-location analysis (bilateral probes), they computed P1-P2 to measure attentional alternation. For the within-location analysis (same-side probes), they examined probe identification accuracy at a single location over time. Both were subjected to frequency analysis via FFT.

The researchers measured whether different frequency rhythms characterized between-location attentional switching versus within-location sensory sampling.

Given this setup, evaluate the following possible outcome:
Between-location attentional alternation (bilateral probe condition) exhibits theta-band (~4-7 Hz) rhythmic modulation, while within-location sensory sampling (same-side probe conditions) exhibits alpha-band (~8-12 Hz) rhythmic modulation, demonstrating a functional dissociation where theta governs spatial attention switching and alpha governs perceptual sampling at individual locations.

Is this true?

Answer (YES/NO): YES